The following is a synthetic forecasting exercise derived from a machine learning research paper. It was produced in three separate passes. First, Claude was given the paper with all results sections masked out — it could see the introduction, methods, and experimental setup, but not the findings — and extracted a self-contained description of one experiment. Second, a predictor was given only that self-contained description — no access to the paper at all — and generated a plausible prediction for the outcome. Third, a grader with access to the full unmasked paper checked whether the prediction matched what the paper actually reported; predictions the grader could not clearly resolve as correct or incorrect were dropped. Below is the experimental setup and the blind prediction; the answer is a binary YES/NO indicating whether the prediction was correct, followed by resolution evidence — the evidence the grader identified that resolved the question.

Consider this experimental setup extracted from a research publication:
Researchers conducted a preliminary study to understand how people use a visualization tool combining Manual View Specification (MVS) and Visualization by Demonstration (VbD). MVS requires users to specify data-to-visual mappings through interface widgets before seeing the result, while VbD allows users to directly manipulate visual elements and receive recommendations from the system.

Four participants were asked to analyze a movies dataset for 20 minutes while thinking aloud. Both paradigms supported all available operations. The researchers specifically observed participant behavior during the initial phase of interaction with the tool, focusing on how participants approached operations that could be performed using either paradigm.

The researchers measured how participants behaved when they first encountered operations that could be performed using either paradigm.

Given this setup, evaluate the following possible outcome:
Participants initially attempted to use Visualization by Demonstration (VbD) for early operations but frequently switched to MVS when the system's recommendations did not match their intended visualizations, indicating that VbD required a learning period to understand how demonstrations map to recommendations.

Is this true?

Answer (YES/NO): NO